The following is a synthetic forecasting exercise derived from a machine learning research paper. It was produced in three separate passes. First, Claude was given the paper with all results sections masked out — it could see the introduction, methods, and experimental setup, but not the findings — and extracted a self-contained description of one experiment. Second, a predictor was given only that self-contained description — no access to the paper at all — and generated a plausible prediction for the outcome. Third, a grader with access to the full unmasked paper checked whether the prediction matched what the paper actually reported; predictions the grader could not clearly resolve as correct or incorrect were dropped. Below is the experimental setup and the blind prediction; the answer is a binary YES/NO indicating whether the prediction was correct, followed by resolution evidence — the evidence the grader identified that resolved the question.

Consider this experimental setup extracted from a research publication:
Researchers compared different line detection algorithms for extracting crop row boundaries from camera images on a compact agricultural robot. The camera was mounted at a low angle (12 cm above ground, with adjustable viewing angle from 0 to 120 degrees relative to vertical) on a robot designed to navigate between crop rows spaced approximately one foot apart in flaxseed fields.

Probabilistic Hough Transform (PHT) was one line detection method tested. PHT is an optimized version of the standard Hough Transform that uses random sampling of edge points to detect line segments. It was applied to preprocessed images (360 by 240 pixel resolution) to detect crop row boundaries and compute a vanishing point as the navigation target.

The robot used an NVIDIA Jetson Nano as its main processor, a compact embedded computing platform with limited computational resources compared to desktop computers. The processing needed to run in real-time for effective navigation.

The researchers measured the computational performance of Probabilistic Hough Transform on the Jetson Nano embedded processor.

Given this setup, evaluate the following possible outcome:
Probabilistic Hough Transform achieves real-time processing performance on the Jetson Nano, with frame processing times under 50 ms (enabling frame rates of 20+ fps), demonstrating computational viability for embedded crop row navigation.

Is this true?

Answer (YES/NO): NO